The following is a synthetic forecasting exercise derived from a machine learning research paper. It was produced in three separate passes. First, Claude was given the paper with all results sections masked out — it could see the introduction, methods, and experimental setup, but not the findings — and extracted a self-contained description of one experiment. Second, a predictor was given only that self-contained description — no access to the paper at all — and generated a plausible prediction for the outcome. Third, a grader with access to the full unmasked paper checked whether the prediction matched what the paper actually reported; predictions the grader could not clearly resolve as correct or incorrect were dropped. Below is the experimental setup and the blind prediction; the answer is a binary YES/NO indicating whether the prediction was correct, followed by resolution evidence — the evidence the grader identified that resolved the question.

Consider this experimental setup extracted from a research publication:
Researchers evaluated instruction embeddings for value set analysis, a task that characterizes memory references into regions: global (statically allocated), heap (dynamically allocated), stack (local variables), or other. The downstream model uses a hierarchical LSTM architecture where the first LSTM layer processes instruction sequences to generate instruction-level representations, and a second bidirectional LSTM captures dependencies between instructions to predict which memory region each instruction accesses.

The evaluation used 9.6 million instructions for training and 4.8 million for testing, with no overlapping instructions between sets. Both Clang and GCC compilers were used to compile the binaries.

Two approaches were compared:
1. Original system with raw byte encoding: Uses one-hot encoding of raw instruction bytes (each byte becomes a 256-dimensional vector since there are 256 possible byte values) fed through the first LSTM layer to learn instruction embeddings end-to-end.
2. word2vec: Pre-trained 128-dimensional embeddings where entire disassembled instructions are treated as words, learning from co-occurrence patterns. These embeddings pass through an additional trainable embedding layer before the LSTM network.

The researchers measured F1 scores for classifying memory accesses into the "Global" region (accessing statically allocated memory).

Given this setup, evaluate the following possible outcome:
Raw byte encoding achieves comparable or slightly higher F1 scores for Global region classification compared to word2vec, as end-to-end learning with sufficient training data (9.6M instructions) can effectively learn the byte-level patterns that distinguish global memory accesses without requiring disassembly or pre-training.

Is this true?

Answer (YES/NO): NO